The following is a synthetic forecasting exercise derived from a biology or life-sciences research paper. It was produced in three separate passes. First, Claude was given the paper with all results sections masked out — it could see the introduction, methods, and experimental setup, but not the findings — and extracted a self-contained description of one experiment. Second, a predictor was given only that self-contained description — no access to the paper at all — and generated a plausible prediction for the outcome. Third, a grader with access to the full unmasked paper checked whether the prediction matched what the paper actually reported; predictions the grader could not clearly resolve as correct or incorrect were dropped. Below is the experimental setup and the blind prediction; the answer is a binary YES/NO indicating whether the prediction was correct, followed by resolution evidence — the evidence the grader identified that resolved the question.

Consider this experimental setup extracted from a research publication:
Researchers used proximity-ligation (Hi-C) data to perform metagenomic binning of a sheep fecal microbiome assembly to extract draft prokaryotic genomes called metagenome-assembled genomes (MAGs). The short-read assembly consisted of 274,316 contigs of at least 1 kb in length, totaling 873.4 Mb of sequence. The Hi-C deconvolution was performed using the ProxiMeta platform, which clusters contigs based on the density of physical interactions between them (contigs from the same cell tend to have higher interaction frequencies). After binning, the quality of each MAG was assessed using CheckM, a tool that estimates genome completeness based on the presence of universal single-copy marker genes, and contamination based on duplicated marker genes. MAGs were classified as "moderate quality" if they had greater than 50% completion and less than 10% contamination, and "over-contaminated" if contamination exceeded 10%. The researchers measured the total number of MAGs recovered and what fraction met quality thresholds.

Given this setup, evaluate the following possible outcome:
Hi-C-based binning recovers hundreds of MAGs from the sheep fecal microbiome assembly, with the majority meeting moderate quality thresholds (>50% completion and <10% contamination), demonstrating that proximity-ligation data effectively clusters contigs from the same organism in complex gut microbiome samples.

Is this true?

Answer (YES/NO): NO